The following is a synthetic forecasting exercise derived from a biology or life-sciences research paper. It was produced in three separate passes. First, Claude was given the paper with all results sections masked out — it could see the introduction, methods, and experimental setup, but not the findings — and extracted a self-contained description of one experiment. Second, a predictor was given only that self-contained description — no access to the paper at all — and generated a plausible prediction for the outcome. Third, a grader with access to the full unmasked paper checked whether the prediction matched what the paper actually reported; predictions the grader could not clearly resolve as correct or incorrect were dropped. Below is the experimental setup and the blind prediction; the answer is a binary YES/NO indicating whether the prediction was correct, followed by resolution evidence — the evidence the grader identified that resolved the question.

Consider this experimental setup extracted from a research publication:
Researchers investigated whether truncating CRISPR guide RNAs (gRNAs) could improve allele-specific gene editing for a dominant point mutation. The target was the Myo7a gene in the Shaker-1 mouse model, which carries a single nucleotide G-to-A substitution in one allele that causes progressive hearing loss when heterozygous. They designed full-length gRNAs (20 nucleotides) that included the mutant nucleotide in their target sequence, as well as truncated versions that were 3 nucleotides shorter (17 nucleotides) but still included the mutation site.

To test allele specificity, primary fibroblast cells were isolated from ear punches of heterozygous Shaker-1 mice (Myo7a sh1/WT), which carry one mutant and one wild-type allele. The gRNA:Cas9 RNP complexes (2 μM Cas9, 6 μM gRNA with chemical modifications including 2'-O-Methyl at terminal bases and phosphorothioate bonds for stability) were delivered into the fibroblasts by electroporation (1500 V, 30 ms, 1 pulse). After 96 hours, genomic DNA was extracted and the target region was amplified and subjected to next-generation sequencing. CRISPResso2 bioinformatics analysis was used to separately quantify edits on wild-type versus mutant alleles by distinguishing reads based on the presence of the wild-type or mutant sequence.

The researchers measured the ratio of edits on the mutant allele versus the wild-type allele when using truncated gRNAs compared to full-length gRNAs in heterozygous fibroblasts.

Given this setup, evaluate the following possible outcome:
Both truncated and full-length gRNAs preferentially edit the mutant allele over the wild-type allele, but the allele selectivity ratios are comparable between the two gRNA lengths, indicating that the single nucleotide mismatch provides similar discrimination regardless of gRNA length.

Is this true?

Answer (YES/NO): NO